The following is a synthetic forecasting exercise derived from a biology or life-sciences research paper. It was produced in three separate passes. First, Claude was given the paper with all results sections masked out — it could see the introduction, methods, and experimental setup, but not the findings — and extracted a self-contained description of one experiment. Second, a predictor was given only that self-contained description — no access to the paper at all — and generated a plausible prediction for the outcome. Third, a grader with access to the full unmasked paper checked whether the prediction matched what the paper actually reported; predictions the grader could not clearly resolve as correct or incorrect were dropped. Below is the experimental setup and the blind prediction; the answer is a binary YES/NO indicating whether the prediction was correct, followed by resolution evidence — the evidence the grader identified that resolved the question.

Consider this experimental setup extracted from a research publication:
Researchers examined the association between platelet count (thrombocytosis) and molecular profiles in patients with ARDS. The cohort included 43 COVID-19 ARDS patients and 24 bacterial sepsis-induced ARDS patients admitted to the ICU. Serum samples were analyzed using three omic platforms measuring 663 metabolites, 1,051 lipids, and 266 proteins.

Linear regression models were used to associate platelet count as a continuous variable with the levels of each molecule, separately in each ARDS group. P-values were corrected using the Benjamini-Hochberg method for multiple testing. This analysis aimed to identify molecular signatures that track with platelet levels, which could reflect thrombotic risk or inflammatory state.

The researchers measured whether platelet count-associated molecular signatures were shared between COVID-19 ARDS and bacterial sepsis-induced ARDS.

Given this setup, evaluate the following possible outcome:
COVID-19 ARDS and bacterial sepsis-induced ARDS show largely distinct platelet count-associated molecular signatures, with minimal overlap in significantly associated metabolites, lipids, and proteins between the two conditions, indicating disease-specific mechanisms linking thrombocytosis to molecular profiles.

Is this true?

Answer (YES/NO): NO